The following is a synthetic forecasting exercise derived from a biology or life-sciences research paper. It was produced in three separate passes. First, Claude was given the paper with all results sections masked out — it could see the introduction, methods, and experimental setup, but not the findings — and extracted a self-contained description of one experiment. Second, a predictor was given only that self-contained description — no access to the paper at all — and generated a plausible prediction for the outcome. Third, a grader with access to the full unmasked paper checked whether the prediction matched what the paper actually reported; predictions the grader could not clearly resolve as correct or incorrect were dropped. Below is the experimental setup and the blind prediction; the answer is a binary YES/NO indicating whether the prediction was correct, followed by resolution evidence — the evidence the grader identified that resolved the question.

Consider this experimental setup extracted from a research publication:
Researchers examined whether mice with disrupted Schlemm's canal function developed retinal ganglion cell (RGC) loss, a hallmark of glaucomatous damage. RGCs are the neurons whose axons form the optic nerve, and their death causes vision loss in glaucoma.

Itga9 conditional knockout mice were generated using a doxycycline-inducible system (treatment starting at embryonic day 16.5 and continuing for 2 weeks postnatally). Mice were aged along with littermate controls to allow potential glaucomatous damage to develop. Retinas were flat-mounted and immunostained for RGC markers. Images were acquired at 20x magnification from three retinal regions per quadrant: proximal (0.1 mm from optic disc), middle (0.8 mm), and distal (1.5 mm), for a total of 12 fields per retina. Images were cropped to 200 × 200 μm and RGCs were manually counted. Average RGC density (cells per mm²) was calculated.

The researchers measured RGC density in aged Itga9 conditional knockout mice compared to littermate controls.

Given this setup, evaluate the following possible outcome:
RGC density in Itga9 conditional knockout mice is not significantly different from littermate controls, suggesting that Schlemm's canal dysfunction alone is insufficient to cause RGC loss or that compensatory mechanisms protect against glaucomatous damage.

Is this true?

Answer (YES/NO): NO